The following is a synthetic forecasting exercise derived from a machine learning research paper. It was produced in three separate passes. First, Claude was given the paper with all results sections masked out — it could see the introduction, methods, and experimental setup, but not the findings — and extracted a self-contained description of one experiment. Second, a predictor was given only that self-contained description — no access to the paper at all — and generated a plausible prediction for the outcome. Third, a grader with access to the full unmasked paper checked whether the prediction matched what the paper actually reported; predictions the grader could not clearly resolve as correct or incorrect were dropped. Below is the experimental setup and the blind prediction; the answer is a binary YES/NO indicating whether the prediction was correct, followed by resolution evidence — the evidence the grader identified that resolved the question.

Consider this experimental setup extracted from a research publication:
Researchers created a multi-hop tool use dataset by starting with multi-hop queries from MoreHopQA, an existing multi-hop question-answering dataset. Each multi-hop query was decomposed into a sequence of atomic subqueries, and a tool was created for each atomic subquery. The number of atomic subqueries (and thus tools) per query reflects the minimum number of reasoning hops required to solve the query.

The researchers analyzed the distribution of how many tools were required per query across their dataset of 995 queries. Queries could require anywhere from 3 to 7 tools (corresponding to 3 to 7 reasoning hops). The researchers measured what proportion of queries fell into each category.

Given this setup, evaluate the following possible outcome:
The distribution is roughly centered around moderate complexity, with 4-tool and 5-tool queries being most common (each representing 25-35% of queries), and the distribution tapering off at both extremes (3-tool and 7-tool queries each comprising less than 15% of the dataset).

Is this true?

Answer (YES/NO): NO